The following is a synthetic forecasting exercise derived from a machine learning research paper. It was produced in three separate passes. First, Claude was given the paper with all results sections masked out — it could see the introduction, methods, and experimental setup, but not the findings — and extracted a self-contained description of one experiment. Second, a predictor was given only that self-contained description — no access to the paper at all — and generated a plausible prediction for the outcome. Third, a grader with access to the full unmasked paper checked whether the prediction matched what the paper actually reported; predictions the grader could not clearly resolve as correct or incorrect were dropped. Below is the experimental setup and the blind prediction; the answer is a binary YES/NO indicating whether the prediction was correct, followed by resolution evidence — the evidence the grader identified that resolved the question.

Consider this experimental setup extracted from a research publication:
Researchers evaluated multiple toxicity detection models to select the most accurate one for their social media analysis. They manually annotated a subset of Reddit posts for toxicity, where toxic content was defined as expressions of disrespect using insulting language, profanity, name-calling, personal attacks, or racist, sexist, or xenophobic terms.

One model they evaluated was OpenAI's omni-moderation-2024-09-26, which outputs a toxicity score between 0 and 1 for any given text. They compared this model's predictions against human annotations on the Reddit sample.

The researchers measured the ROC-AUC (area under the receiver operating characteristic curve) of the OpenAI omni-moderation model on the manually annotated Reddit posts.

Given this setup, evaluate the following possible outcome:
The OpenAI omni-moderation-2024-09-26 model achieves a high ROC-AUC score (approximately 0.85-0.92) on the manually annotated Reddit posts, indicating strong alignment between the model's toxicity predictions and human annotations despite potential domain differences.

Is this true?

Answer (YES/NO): YES